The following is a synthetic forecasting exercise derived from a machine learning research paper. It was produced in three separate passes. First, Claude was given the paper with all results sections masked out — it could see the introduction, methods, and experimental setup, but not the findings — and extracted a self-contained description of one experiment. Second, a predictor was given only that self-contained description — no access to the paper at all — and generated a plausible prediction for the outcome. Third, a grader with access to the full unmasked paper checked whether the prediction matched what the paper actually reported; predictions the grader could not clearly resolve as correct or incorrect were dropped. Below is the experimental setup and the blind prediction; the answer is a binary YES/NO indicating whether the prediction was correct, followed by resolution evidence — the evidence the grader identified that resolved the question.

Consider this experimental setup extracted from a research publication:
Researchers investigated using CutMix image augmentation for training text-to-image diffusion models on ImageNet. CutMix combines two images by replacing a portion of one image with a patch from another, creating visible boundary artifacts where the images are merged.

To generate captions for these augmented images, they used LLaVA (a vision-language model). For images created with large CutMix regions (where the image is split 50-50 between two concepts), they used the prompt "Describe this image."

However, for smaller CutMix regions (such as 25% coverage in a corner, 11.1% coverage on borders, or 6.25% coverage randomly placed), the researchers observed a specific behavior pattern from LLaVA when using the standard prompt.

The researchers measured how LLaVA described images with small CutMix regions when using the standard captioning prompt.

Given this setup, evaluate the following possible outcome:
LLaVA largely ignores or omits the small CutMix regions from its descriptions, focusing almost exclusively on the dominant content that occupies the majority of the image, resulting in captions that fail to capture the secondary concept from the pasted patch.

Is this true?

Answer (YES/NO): YES